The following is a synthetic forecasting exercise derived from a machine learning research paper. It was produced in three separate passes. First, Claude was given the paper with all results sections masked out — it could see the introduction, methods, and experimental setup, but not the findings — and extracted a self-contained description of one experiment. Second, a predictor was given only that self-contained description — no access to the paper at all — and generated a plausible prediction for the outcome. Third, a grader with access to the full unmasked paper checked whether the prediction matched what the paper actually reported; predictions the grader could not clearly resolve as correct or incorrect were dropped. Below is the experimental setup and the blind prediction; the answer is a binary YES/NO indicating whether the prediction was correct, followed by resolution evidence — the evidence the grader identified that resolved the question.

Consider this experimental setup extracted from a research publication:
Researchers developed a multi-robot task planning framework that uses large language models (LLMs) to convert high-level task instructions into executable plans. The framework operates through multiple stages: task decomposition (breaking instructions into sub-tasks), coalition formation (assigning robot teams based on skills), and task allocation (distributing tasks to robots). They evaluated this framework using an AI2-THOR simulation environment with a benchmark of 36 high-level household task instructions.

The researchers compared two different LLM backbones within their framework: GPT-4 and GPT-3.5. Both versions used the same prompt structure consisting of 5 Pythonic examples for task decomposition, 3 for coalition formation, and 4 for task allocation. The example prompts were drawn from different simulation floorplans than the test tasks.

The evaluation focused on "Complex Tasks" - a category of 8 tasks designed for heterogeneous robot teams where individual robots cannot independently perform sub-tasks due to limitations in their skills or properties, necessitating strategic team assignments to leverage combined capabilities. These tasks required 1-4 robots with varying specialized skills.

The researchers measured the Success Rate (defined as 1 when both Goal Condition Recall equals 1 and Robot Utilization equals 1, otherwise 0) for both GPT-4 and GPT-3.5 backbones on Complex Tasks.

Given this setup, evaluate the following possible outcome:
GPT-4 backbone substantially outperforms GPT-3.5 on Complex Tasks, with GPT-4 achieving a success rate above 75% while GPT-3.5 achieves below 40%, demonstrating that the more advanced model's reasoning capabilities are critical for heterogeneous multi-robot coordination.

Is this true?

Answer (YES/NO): NO